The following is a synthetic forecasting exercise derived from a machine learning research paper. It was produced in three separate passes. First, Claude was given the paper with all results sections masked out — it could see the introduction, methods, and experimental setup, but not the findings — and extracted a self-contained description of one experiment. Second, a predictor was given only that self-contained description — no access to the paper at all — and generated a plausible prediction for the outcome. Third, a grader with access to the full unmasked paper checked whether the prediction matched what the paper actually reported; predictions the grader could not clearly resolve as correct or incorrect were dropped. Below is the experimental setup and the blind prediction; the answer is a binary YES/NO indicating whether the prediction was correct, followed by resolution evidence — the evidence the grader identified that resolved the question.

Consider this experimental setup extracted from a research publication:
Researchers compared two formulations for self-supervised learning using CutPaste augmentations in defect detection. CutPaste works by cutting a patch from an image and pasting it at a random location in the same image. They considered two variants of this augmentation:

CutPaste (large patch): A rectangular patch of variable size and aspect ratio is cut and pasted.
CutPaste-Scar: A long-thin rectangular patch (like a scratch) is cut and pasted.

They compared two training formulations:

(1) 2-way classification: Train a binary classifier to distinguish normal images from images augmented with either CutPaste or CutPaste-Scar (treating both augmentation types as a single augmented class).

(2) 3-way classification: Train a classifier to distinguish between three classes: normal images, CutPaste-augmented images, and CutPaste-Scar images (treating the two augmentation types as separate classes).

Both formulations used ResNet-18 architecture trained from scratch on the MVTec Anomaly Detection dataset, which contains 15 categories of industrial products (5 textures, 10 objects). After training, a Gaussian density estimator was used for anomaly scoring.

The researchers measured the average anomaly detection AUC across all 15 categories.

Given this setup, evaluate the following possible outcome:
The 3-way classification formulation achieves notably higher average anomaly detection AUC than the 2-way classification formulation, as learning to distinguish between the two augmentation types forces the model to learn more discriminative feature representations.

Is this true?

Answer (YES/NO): NO